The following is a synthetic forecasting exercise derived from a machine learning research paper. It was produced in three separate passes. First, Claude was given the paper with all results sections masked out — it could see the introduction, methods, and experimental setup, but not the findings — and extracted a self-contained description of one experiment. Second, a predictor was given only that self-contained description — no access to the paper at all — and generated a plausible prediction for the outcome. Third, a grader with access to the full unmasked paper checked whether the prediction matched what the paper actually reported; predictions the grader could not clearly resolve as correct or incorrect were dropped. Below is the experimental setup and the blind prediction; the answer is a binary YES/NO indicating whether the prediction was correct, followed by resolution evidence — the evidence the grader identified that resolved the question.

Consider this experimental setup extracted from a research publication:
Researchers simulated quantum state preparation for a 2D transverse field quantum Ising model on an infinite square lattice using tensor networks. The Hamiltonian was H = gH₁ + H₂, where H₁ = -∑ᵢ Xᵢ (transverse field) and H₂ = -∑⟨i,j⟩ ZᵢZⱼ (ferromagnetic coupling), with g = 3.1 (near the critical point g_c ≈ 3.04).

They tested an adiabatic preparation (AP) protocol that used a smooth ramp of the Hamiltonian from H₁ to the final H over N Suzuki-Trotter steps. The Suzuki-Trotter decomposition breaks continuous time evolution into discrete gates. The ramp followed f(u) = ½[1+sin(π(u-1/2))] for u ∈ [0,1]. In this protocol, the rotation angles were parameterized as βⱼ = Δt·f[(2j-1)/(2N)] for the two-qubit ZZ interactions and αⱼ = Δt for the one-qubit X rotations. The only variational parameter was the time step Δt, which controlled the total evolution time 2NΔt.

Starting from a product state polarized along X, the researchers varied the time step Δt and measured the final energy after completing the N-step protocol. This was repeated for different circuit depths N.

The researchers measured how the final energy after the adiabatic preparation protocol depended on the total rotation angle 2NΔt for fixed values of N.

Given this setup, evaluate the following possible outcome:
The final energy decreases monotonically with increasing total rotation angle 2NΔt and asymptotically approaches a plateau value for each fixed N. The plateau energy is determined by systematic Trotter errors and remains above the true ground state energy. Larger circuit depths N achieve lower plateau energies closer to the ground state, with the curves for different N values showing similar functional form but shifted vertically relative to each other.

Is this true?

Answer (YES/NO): NO